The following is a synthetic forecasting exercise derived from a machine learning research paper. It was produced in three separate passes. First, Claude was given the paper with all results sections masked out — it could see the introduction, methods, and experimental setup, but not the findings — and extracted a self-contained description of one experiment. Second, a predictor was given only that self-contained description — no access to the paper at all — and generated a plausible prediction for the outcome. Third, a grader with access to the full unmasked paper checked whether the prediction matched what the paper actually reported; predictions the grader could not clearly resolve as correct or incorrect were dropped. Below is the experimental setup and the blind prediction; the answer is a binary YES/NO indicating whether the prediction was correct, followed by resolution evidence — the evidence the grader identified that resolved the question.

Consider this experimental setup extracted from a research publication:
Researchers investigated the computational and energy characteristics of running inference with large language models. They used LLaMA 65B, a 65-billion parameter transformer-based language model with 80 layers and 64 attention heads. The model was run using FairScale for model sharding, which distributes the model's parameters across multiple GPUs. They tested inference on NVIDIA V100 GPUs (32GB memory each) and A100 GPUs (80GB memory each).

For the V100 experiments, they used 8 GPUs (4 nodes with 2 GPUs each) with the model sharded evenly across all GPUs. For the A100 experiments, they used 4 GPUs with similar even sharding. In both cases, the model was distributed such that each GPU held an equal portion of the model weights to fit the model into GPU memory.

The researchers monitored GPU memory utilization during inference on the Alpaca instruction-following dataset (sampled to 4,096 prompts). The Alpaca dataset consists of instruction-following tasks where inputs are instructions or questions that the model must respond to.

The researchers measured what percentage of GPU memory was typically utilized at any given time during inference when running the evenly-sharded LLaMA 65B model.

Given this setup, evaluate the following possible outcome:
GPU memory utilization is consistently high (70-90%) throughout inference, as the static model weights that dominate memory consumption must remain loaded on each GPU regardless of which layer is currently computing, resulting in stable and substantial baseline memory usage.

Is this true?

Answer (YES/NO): NO